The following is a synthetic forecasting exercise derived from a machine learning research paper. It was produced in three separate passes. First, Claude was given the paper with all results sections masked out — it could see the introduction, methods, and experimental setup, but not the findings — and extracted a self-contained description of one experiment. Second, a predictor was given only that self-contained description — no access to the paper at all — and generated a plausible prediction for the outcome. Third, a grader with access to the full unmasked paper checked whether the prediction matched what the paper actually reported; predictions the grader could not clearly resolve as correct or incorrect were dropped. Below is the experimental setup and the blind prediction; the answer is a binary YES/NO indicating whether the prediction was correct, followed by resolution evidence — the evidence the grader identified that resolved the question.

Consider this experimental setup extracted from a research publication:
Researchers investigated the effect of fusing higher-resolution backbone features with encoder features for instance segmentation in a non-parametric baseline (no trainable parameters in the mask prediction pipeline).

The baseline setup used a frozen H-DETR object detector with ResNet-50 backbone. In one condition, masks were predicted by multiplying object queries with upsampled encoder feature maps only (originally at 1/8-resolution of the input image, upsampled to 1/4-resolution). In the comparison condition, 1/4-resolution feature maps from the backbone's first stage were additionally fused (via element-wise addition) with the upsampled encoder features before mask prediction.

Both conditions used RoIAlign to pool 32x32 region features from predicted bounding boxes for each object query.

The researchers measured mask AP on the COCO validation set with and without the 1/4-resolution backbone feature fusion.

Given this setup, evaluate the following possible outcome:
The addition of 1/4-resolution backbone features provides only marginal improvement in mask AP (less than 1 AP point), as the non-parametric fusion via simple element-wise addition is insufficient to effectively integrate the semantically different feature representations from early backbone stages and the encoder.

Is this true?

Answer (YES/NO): YES